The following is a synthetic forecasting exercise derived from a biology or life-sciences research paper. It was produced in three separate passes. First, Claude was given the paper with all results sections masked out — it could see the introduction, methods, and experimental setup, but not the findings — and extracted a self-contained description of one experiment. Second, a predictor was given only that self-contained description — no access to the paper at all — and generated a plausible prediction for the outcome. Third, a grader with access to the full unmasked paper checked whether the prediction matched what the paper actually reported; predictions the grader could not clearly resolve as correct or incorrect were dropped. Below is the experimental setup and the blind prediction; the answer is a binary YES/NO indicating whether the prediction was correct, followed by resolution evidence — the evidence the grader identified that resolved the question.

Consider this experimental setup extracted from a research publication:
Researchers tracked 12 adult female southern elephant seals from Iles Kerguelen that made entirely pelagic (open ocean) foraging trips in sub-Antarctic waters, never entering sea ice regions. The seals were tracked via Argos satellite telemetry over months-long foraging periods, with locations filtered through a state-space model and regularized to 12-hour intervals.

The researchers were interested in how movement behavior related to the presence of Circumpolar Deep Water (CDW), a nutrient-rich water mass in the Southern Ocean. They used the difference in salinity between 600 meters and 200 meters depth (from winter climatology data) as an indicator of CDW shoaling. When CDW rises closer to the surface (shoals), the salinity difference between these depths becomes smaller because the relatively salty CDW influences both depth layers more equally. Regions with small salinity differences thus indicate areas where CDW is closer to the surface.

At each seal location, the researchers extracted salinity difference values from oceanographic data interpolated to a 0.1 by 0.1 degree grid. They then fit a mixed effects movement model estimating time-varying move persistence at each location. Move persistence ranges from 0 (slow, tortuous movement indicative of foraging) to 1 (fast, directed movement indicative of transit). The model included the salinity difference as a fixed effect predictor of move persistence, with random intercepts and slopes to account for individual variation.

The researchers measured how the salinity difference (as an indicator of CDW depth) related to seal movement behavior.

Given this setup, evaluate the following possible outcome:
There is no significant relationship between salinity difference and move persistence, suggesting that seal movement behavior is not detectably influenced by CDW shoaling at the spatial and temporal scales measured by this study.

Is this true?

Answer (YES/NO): NO